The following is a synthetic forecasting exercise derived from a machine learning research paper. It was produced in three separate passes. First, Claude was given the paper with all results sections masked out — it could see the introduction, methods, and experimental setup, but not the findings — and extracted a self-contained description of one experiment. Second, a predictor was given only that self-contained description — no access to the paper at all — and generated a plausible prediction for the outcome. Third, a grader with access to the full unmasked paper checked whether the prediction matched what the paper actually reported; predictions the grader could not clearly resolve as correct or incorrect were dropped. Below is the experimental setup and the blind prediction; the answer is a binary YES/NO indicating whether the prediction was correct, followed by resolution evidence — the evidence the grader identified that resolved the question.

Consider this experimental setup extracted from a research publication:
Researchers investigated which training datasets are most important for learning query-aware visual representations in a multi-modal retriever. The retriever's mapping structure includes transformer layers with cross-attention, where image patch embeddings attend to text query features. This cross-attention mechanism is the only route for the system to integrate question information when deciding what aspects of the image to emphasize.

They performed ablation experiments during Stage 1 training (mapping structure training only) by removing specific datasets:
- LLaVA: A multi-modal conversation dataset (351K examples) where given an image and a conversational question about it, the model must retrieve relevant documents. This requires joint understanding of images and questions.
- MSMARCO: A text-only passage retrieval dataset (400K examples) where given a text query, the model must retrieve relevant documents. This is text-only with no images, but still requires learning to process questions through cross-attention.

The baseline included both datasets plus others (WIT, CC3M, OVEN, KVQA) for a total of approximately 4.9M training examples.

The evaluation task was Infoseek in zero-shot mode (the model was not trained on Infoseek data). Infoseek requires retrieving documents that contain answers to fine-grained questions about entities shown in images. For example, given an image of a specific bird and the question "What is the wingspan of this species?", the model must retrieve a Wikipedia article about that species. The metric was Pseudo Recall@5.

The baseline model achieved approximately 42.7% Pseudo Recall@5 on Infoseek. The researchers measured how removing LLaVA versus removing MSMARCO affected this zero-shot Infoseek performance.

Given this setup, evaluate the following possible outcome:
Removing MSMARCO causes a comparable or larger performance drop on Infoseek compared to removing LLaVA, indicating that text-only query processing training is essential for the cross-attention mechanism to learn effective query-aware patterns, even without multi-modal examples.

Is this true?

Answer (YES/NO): YES